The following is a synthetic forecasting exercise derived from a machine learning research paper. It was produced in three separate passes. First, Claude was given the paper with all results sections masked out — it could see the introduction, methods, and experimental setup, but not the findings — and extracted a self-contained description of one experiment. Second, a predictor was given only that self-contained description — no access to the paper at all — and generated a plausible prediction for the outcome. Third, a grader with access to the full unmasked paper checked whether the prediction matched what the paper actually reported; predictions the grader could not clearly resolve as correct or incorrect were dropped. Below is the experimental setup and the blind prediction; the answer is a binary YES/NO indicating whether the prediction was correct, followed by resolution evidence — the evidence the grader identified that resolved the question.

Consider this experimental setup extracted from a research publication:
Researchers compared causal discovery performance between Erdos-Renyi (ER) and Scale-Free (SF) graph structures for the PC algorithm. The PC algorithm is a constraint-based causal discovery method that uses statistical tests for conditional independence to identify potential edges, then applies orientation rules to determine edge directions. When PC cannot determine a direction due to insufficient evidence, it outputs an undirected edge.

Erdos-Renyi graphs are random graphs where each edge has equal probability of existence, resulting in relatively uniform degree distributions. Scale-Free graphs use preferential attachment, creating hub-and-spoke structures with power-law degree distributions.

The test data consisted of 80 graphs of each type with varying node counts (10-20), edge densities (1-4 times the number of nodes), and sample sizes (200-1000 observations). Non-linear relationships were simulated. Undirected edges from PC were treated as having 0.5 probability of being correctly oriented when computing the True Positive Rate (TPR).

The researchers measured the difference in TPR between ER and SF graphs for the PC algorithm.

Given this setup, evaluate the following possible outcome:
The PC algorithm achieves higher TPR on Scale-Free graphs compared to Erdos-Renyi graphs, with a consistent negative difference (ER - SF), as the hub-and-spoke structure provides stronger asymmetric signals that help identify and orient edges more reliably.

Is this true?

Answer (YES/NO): NO